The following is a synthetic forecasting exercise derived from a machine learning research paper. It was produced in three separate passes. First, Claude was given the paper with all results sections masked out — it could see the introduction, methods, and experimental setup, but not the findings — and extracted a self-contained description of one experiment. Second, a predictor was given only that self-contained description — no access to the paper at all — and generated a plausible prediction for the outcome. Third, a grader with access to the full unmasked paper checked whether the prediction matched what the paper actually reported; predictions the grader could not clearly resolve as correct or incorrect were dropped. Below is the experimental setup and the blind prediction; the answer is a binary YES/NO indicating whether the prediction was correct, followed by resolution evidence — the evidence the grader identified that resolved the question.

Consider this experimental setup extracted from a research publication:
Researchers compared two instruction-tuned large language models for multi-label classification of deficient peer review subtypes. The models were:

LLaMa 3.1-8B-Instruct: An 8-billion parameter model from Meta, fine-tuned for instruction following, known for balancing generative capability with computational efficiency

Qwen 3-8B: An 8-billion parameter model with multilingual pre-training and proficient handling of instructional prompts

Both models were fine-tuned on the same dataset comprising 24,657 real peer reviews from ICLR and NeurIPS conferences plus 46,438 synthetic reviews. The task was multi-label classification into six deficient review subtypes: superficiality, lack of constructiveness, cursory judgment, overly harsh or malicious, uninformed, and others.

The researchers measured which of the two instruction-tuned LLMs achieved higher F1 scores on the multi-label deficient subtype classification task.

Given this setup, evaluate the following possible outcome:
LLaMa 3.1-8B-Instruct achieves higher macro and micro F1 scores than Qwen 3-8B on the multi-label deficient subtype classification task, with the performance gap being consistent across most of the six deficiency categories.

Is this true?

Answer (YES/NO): NO